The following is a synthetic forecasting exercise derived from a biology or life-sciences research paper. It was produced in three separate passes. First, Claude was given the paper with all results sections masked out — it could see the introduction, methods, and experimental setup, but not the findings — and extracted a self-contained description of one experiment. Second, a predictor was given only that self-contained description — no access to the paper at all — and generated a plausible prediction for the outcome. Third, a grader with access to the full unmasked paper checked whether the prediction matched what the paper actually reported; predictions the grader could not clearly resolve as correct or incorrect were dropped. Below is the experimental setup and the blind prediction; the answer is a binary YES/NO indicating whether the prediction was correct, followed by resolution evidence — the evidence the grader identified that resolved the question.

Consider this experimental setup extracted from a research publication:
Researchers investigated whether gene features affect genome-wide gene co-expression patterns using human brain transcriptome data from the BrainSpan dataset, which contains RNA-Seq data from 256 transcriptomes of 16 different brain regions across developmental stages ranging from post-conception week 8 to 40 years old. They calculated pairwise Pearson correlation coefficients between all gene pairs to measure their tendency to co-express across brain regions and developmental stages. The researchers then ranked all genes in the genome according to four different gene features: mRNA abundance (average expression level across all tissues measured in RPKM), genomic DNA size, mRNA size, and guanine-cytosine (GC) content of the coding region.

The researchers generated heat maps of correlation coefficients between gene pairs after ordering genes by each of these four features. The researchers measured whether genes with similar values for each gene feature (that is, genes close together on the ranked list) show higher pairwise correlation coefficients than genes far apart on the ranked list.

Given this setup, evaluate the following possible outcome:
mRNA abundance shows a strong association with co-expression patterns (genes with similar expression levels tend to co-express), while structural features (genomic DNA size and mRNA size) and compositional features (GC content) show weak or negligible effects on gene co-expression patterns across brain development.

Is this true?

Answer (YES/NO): NO